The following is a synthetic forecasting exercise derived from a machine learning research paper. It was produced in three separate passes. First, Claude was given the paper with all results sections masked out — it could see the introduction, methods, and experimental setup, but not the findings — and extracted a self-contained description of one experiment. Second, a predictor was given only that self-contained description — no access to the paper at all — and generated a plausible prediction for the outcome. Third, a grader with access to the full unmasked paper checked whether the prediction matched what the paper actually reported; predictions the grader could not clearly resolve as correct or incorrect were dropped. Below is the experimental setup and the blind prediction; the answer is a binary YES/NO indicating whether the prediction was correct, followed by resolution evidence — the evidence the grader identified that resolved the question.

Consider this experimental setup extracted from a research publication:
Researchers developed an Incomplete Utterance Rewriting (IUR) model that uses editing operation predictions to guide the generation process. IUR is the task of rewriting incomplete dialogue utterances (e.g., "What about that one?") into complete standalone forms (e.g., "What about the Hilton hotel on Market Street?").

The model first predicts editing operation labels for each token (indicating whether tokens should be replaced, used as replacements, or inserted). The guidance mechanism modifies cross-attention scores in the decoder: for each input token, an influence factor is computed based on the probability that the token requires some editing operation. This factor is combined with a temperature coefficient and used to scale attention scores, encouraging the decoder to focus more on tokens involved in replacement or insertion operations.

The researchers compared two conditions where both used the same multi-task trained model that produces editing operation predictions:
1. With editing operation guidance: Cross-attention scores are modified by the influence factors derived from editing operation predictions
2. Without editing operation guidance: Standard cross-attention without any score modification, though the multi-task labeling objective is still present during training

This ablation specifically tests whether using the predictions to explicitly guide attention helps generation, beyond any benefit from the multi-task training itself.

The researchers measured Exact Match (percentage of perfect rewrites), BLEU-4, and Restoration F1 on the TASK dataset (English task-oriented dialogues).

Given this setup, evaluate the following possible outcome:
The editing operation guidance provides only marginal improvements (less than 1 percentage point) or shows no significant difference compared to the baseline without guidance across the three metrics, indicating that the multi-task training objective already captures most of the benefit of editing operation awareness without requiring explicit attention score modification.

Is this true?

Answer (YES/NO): NO